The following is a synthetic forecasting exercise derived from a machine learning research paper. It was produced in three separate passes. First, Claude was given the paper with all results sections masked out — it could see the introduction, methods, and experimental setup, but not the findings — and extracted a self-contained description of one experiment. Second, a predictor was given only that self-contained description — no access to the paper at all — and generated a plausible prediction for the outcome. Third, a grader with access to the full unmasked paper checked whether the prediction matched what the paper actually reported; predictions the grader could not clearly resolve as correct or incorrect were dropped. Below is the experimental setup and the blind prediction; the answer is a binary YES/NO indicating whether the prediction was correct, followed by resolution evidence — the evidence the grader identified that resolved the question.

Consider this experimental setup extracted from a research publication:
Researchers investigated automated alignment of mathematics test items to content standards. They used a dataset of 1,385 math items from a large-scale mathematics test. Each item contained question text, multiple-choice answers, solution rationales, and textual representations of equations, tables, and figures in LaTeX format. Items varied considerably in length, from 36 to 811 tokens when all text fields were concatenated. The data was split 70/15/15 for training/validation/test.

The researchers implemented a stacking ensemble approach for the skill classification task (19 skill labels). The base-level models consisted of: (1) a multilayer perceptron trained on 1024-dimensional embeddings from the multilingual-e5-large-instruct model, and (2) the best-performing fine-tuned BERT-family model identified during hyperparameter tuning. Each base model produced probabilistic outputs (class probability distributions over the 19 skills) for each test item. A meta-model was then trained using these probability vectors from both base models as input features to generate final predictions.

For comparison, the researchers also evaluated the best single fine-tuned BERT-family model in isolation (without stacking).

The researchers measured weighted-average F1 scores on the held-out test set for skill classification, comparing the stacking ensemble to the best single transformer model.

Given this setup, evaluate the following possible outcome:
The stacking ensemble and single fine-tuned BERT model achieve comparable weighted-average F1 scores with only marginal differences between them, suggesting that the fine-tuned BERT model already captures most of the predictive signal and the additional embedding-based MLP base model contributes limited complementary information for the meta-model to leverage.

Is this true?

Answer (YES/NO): NO